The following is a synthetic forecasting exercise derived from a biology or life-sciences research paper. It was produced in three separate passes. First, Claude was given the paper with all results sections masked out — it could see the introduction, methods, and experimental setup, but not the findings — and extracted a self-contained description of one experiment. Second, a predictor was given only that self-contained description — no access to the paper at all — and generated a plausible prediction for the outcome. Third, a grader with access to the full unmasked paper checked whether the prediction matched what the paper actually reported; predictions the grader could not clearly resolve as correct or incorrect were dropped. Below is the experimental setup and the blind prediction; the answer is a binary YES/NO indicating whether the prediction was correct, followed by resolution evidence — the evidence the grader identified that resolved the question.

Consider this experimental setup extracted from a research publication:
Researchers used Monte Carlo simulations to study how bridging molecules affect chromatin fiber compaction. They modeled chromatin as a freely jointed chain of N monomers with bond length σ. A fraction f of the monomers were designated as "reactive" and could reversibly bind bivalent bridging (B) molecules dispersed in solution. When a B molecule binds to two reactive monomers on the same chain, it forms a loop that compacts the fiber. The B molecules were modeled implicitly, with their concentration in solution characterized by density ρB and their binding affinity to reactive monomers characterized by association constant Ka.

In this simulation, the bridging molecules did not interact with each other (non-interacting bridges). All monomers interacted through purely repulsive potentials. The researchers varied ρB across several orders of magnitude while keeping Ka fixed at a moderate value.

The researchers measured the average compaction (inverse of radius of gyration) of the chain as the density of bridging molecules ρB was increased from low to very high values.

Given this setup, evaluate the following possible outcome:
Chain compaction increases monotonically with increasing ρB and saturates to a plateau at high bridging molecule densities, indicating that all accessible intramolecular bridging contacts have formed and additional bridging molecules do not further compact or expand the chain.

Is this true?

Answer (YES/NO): NO